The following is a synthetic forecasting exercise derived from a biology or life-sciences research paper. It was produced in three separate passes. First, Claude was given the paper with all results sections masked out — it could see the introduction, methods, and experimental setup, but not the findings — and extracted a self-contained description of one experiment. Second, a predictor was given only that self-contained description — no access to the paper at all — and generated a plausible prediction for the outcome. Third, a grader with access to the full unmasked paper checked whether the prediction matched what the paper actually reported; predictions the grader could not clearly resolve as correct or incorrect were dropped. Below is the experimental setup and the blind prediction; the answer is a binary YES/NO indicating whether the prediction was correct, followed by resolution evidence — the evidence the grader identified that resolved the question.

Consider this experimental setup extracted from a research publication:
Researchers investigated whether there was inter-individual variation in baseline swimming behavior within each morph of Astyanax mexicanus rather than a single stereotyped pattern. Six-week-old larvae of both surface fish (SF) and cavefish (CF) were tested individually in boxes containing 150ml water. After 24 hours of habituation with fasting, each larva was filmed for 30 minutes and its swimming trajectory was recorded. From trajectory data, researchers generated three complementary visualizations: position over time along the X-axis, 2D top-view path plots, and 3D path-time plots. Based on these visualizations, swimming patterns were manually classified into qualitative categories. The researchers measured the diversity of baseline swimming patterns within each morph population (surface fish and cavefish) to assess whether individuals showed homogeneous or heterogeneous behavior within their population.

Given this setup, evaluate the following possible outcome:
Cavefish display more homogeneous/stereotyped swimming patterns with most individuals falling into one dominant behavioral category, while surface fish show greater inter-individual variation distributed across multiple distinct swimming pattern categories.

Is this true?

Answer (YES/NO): NO